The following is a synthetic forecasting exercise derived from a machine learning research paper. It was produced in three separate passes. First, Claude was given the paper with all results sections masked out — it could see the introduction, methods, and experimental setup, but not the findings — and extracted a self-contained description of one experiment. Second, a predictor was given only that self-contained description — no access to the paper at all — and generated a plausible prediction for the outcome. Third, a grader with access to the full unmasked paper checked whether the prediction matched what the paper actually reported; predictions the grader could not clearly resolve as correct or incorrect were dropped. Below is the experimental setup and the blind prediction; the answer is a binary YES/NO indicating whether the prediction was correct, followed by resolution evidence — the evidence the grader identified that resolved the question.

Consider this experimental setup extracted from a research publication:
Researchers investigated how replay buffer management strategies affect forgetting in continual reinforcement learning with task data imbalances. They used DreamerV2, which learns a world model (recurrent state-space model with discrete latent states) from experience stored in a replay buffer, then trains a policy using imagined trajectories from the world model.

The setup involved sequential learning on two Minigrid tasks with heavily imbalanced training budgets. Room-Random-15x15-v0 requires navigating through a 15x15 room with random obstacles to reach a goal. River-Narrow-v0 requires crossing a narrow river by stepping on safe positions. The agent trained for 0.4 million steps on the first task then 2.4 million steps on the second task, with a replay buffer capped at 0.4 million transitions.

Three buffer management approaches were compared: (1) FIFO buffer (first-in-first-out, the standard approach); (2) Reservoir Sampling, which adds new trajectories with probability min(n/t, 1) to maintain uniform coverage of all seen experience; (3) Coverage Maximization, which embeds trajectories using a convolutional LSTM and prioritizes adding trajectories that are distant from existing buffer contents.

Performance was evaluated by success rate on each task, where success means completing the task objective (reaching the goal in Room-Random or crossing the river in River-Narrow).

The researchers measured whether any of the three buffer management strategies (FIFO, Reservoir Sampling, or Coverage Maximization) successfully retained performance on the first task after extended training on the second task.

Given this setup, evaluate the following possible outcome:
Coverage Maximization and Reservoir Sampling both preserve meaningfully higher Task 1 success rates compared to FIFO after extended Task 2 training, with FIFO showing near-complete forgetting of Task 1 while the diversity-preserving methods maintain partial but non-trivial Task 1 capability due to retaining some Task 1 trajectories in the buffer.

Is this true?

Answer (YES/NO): NO